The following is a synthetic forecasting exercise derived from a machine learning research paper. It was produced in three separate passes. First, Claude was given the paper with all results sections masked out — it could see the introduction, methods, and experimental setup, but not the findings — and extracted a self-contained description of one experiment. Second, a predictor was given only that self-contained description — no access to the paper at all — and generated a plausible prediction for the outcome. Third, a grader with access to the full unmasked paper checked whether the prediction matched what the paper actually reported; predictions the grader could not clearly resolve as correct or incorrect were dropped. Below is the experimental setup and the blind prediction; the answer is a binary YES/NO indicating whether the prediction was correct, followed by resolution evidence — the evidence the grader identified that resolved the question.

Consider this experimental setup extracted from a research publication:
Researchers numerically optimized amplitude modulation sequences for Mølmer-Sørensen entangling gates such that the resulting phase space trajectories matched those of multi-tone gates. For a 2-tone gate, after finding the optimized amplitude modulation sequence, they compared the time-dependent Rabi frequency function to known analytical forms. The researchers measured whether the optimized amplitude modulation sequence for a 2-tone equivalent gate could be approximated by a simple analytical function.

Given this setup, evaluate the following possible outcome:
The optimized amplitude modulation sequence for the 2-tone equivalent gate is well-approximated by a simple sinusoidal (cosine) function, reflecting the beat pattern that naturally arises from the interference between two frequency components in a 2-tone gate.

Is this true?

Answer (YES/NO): NO